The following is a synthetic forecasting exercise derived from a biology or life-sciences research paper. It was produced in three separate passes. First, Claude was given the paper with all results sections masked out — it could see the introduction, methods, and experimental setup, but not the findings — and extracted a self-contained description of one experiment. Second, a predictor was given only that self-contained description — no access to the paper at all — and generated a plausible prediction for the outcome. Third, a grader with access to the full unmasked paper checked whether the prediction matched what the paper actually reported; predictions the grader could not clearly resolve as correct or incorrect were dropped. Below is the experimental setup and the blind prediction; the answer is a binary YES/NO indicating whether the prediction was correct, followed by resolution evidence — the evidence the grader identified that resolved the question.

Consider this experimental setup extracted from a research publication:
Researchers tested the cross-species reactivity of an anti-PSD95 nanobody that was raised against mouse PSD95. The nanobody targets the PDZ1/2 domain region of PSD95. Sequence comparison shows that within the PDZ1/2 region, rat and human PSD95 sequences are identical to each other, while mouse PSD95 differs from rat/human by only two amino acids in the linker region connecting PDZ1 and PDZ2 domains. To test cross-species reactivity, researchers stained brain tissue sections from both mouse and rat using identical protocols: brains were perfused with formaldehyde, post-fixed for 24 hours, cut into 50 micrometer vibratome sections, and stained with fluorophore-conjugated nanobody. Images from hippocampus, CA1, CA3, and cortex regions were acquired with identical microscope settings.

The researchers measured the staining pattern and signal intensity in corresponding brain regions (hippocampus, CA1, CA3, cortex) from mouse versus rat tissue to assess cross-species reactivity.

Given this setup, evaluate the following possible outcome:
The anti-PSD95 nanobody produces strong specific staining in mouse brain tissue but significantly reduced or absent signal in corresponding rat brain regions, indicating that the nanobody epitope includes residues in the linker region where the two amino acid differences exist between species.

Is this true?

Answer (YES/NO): NO